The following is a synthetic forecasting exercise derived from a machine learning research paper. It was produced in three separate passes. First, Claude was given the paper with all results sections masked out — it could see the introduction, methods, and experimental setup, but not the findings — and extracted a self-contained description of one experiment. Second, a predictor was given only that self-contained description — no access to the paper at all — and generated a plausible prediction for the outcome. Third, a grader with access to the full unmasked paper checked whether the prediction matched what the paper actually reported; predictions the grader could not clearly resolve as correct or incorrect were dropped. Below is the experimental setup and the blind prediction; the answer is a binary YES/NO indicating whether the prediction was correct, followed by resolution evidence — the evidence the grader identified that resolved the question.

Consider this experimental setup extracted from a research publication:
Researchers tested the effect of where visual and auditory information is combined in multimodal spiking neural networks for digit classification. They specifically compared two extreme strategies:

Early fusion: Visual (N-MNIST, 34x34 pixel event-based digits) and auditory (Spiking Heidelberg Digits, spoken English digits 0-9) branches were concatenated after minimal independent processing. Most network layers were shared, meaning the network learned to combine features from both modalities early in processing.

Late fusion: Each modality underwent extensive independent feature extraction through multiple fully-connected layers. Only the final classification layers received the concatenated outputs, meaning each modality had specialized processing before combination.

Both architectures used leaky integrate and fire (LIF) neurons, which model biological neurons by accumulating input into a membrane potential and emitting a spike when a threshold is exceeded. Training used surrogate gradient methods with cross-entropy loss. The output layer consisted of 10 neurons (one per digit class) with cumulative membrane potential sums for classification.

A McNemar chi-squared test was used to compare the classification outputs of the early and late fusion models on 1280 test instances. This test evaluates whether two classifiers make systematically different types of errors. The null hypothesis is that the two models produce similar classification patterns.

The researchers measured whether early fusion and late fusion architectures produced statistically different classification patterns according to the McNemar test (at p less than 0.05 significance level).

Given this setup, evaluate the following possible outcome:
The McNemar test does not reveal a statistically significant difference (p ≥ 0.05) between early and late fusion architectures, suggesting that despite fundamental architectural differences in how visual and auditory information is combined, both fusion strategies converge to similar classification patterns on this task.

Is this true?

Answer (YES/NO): YES